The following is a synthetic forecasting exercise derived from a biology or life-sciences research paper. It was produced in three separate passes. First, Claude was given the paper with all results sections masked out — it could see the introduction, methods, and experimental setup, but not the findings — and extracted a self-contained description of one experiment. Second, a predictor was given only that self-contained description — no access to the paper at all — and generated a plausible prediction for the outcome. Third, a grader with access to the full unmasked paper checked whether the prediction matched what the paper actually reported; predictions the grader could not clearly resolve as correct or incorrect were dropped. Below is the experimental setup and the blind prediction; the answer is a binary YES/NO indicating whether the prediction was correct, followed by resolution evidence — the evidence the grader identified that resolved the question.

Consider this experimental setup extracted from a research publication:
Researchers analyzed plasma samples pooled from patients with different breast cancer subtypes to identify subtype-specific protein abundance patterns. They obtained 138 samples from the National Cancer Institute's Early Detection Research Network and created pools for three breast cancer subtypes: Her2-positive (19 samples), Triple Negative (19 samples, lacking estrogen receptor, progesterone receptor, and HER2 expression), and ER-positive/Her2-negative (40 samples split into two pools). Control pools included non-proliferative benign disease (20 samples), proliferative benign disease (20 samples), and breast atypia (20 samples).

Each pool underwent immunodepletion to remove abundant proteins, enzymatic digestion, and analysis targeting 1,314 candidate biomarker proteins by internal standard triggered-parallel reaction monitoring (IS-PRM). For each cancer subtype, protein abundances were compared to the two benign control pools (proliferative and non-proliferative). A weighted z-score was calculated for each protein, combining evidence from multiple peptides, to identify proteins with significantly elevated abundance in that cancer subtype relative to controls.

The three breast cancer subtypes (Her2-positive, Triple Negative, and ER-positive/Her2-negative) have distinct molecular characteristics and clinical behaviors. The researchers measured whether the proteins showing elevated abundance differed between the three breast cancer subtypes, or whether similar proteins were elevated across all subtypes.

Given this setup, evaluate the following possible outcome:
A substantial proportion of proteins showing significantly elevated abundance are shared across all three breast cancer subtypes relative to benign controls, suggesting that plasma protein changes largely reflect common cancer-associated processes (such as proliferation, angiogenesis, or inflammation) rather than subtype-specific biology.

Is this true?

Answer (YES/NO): NO